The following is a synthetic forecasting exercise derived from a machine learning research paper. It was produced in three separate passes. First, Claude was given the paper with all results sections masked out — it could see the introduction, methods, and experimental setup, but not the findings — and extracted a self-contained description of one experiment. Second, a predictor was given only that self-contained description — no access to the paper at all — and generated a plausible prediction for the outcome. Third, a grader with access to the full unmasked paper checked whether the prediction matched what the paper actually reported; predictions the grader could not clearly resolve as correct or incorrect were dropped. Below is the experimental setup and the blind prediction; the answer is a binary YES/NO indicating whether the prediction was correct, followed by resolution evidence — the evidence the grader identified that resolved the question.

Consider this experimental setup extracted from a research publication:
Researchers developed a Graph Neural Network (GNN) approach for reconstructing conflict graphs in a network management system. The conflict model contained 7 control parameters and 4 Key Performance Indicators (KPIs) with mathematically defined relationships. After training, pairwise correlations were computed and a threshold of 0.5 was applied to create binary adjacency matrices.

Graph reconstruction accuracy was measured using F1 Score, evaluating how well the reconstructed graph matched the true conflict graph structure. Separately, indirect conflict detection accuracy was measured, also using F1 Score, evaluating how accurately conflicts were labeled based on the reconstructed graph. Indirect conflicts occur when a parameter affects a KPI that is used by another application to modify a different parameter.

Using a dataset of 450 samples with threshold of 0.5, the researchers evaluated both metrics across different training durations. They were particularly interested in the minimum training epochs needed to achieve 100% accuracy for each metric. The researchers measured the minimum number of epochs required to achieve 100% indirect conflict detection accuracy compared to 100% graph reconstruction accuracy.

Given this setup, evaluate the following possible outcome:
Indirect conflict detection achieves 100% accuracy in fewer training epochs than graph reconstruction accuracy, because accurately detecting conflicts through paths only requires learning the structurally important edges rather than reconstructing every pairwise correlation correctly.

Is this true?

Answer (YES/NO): YES